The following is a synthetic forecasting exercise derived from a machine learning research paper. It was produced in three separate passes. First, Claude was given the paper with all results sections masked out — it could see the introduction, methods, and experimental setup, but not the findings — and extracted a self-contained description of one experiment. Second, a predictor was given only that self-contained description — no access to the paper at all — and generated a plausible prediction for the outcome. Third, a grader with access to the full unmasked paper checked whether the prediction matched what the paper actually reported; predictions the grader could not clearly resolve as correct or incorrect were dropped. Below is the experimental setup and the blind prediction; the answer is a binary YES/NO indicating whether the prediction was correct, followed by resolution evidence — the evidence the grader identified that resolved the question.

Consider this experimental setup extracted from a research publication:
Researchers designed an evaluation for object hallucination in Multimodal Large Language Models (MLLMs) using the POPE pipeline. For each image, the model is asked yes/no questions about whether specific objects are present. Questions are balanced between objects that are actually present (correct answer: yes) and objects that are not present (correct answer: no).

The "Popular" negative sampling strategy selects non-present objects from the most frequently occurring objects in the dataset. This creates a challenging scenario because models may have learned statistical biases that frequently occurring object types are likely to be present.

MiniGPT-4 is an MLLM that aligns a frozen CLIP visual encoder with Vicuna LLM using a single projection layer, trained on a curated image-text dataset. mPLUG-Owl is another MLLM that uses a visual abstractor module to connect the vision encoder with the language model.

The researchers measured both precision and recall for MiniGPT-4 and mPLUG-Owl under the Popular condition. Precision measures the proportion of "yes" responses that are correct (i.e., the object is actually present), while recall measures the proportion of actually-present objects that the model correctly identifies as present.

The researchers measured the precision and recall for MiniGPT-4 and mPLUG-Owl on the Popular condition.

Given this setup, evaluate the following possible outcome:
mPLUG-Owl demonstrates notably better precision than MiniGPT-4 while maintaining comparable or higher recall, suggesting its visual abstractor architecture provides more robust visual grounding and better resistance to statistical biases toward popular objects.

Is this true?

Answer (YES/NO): NO